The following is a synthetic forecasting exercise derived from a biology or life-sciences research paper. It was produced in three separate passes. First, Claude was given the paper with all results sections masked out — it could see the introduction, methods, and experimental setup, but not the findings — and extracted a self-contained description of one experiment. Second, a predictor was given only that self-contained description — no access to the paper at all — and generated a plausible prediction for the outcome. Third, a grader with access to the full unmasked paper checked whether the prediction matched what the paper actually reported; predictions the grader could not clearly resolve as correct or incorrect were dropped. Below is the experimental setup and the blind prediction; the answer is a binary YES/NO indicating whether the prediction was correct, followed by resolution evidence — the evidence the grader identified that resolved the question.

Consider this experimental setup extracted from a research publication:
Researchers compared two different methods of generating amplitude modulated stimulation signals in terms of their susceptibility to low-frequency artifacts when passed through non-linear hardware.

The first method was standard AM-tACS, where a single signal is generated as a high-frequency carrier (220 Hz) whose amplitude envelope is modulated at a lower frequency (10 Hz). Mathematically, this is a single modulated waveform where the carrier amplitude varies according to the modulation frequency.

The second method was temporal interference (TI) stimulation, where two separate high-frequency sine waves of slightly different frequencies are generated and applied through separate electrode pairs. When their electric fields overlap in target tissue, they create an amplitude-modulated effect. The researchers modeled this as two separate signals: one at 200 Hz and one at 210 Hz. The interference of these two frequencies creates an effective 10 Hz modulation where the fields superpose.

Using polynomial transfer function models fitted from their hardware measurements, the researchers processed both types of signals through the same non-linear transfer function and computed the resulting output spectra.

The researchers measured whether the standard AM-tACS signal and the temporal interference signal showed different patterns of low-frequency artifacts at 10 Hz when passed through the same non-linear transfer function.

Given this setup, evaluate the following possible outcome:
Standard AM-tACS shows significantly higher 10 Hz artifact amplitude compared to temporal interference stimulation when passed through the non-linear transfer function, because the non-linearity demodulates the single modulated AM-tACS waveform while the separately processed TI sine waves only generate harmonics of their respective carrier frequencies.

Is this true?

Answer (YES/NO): NO